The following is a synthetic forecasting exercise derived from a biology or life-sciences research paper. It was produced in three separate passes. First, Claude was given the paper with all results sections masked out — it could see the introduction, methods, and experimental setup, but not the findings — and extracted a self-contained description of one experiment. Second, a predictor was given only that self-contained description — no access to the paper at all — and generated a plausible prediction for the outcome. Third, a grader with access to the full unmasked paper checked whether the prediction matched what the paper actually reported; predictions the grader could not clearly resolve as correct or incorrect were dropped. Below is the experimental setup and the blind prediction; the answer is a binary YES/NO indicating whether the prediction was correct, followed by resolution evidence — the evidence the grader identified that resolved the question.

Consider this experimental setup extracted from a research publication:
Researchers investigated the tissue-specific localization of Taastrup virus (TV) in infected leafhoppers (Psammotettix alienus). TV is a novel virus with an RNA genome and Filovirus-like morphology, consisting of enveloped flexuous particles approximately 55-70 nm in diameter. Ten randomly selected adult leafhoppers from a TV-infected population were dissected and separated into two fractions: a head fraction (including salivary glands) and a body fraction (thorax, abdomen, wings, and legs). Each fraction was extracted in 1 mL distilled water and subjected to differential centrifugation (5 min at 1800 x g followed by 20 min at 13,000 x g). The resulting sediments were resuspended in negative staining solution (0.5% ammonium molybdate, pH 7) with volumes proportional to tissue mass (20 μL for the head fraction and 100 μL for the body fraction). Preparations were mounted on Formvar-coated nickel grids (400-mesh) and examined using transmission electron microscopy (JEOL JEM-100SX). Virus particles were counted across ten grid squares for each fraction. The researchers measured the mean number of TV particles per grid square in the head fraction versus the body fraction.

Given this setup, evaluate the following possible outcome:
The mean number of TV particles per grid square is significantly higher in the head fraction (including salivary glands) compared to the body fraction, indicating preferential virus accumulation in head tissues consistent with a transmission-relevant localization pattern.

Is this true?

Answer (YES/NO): YES